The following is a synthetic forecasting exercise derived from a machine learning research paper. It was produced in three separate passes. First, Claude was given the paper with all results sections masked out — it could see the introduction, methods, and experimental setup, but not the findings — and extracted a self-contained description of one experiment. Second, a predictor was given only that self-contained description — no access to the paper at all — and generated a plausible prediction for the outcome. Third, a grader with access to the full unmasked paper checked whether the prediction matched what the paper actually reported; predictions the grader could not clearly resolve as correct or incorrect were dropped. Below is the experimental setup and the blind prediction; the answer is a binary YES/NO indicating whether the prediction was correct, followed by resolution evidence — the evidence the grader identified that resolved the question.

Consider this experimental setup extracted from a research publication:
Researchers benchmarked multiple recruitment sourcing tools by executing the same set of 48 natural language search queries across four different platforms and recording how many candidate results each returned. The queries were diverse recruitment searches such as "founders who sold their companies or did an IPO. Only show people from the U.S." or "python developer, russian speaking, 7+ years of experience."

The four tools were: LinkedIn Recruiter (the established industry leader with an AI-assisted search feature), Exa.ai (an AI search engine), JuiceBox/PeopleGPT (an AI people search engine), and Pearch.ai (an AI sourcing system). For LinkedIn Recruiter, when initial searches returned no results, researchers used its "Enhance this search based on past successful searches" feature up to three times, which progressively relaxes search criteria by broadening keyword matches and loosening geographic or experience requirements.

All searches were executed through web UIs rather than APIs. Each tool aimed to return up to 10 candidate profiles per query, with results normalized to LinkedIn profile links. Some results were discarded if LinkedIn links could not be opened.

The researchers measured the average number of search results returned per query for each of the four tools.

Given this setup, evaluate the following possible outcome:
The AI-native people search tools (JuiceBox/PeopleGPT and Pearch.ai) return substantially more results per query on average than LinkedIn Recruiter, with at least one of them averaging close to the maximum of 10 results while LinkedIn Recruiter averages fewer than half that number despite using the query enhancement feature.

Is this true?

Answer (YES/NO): NO